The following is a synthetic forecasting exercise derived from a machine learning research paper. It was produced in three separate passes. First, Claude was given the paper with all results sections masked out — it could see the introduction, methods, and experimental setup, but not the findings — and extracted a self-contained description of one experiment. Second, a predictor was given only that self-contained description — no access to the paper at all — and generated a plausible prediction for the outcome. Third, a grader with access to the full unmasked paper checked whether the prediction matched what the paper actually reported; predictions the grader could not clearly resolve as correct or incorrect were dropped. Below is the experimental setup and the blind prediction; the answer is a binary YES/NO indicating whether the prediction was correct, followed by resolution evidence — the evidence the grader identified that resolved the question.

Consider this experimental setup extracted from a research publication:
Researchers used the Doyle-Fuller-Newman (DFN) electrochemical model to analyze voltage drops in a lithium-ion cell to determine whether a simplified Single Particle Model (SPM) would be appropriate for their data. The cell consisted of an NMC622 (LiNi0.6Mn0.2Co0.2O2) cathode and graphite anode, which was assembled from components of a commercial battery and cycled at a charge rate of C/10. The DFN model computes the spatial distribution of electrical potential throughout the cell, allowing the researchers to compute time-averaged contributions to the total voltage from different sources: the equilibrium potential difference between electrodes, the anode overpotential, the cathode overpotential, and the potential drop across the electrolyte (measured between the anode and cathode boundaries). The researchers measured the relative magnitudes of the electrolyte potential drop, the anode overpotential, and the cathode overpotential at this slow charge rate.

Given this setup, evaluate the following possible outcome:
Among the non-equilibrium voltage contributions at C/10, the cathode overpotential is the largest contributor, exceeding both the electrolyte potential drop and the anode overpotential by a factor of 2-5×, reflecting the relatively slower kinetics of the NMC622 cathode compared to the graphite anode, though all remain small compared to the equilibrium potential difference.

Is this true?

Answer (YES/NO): NO